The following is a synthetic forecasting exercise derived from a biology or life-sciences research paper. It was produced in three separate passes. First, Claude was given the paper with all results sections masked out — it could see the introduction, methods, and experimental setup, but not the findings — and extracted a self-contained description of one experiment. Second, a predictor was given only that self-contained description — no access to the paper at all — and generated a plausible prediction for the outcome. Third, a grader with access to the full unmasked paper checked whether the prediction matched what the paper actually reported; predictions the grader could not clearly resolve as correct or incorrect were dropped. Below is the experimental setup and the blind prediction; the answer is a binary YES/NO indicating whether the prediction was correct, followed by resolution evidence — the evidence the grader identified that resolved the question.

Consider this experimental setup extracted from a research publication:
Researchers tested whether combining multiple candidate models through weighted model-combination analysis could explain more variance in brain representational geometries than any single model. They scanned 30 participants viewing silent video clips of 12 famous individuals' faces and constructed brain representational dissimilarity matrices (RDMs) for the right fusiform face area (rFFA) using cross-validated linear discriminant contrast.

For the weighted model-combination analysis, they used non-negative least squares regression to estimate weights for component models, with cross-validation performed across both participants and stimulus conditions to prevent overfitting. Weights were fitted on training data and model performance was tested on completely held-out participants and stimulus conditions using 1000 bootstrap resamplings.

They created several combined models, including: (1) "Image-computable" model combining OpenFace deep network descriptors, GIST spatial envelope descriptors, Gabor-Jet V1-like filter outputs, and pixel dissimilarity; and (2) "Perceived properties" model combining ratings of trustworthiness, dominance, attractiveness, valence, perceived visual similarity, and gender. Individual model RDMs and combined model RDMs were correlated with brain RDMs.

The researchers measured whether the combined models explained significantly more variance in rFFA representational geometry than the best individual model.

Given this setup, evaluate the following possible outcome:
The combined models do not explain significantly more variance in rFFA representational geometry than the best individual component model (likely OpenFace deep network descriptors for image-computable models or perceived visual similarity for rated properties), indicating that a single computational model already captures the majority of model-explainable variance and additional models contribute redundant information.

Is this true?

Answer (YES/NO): YES